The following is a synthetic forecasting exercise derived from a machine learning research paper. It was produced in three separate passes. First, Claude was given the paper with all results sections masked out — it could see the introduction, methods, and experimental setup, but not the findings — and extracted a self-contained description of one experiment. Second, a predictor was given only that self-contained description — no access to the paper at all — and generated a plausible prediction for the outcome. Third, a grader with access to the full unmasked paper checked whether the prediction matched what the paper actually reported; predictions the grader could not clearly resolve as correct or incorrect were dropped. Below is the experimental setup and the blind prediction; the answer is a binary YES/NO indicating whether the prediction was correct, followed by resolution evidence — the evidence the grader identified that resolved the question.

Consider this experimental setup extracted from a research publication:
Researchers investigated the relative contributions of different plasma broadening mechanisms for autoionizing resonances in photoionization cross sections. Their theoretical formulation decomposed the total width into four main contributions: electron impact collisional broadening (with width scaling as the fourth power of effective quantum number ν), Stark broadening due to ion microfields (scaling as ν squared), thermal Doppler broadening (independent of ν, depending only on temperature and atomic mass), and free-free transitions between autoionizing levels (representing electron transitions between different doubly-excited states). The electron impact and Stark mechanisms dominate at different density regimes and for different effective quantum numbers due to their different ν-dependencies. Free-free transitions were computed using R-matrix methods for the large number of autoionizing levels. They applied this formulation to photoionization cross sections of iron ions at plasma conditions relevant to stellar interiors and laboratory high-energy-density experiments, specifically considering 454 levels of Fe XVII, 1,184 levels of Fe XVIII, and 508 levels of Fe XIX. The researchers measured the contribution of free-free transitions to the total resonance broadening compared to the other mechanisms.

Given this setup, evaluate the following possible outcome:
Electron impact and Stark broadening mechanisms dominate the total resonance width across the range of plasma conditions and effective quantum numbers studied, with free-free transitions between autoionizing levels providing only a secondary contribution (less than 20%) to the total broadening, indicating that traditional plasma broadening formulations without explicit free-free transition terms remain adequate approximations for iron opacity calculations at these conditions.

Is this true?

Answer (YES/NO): YES